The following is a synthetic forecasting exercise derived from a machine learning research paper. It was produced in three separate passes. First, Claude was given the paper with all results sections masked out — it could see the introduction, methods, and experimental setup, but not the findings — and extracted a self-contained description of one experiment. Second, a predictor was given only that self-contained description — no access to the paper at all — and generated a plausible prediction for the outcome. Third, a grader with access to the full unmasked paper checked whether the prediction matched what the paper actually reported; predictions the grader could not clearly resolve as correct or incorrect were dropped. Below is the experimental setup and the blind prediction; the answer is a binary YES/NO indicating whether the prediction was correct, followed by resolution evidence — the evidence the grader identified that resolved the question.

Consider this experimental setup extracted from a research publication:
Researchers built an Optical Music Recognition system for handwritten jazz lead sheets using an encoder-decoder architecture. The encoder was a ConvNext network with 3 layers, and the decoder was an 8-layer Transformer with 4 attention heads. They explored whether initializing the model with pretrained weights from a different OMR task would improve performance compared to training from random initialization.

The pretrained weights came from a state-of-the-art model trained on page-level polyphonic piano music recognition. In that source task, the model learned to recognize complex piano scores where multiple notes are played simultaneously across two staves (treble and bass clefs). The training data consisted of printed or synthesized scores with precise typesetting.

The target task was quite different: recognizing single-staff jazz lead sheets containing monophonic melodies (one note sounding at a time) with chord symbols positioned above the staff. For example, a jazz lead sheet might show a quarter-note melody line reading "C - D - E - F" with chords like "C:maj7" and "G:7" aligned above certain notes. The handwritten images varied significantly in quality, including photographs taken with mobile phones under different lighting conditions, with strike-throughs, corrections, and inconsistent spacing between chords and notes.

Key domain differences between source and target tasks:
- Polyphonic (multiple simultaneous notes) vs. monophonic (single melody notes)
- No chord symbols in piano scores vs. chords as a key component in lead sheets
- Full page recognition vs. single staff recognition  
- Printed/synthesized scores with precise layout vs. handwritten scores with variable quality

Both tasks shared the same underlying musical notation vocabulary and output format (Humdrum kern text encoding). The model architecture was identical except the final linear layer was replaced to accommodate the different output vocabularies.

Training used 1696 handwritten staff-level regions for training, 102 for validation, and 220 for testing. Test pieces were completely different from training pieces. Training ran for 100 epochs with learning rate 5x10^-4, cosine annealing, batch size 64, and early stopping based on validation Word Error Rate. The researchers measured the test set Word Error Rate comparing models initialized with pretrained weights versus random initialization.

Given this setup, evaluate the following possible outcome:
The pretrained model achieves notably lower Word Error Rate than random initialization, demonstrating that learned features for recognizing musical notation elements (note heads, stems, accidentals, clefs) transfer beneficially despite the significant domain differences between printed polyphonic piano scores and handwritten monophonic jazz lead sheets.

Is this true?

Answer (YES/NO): YES